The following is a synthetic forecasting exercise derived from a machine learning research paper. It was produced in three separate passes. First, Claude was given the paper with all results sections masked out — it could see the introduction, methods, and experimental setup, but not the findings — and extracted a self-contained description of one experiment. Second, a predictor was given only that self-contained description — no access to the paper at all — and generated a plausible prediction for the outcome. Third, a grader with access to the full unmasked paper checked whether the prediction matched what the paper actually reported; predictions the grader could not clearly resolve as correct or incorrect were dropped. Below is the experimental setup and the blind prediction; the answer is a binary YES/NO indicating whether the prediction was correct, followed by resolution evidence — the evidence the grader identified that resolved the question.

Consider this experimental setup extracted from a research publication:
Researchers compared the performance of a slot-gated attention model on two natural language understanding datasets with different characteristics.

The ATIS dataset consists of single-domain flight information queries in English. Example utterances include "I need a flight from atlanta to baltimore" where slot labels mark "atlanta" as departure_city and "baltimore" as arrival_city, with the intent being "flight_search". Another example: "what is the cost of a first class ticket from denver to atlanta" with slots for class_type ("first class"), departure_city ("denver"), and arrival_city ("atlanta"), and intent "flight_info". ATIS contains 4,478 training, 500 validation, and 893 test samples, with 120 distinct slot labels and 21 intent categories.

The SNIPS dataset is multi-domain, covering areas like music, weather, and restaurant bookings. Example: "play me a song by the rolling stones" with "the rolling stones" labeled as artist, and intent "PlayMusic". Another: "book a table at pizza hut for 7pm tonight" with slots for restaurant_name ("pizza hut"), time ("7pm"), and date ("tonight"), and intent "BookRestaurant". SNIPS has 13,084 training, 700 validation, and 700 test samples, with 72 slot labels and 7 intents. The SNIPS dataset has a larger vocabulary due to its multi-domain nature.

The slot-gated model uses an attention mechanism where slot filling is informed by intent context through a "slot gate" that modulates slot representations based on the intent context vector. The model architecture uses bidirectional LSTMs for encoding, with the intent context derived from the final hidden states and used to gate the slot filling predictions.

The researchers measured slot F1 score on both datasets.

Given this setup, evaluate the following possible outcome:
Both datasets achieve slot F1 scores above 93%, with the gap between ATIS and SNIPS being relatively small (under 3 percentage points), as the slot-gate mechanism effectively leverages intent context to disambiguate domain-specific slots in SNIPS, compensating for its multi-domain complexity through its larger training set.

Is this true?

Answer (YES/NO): NO